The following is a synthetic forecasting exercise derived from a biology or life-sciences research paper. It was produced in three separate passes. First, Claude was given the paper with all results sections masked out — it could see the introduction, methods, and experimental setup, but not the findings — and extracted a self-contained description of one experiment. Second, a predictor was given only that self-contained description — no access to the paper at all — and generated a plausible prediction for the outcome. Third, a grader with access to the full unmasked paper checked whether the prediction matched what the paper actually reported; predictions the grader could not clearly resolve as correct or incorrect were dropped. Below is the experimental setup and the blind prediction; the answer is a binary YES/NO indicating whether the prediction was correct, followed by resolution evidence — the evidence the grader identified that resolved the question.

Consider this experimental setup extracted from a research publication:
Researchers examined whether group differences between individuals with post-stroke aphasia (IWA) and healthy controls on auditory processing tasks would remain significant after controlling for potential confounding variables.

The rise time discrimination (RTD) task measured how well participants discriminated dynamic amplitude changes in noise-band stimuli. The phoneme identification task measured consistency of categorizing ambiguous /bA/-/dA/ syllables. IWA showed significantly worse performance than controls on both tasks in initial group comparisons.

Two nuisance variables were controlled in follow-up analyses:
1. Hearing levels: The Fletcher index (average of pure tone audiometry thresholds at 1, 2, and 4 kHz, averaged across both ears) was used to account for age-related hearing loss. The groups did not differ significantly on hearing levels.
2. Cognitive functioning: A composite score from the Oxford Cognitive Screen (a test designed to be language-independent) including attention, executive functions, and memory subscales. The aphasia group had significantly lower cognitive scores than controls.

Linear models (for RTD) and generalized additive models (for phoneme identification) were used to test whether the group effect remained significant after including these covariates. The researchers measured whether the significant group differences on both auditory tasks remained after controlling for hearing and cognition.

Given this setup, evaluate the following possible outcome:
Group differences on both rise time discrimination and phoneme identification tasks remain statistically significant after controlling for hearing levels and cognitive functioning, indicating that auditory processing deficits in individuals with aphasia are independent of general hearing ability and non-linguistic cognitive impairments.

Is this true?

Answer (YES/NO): YES